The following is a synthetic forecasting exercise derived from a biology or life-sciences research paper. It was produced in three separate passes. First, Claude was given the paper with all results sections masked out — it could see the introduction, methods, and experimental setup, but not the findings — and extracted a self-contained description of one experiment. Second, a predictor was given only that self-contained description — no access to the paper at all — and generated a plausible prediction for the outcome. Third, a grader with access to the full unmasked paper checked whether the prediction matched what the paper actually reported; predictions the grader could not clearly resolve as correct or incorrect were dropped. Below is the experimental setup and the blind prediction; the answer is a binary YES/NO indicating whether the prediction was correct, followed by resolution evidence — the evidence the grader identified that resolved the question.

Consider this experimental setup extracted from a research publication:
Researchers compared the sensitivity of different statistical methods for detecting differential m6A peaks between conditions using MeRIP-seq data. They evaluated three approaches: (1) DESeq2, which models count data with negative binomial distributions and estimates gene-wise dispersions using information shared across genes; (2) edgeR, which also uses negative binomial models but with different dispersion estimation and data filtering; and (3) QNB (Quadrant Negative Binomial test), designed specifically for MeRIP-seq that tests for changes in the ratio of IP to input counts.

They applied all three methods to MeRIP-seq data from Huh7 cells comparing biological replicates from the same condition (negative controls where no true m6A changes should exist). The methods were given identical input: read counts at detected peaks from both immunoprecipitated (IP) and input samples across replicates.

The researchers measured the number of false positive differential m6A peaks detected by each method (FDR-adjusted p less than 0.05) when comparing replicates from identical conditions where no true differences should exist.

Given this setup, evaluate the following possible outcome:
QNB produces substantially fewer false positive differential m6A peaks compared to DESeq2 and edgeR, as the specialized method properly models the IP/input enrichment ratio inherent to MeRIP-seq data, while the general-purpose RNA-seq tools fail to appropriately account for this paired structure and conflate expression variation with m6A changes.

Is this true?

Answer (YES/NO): NO